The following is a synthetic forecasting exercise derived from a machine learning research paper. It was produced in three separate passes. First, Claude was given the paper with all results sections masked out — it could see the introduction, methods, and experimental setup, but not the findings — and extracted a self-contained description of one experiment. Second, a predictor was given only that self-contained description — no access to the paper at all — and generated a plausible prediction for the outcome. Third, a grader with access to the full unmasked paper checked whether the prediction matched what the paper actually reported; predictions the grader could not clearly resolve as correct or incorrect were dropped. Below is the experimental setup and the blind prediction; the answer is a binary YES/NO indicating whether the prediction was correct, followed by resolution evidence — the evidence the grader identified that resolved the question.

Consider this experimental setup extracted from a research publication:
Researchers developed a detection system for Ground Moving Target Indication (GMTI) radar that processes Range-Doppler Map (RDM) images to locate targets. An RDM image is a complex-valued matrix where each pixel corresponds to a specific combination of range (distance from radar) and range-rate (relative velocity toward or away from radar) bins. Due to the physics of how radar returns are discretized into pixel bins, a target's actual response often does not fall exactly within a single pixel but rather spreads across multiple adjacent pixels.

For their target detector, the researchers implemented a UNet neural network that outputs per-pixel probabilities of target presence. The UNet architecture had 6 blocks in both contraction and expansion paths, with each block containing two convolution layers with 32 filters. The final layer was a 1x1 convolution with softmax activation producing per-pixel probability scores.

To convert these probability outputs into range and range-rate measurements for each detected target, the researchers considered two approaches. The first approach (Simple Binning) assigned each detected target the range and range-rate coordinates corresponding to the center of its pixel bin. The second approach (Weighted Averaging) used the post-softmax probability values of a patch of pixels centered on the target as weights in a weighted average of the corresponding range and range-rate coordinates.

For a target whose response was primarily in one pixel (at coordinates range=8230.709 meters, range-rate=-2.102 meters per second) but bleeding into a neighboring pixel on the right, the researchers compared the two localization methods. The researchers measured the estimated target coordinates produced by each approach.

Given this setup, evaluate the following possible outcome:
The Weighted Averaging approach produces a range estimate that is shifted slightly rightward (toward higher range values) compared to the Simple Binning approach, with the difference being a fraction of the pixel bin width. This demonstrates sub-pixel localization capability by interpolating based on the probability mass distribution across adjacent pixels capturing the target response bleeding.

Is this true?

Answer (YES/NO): NO